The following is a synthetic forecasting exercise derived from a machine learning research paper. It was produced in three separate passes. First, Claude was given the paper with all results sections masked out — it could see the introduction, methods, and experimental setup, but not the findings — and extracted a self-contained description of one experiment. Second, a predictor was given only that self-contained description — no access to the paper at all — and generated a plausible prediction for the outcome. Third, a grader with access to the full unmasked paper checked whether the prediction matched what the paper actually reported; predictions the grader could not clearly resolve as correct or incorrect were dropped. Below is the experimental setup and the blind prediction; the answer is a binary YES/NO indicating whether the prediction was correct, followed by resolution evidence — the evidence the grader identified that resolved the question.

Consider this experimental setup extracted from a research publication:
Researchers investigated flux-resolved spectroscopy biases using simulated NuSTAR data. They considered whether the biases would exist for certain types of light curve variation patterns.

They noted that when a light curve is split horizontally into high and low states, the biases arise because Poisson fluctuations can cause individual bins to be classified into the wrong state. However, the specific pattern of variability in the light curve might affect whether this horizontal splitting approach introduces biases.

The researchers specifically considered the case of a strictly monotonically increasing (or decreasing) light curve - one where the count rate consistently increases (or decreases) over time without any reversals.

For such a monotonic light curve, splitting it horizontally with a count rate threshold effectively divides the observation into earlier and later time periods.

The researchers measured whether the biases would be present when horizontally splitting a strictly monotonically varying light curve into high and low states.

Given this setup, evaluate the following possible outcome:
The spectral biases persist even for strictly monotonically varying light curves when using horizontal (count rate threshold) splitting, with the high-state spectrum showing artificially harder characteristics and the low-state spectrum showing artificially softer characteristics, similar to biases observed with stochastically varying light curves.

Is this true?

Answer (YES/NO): NO